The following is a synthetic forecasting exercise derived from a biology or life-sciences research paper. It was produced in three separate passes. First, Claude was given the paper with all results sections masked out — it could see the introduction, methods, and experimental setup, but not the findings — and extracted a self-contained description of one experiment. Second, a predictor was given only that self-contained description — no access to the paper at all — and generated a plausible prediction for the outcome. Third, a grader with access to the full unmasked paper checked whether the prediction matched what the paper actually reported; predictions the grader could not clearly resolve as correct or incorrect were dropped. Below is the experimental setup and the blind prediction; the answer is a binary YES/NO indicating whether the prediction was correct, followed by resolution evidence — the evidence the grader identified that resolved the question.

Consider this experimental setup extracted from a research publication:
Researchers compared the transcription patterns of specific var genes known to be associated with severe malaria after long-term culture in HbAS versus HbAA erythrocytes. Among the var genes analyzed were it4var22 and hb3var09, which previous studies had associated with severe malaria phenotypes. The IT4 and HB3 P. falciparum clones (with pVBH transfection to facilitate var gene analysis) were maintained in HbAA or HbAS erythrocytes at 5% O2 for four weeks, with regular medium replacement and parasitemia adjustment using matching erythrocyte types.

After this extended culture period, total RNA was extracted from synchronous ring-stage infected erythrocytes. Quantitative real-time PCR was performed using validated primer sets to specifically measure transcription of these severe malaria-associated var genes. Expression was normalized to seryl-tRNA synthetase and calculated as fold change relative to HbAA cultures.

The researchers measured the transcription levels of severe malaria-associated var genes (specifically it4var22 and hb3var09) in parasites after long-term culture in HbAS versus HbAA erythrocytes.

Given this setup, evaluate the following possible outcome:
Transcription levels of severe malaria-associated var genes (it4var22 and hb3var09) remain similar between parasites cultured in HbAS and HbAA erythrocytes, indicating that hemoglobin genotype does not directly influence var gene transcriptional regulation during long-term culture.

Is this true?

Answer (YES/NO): NO